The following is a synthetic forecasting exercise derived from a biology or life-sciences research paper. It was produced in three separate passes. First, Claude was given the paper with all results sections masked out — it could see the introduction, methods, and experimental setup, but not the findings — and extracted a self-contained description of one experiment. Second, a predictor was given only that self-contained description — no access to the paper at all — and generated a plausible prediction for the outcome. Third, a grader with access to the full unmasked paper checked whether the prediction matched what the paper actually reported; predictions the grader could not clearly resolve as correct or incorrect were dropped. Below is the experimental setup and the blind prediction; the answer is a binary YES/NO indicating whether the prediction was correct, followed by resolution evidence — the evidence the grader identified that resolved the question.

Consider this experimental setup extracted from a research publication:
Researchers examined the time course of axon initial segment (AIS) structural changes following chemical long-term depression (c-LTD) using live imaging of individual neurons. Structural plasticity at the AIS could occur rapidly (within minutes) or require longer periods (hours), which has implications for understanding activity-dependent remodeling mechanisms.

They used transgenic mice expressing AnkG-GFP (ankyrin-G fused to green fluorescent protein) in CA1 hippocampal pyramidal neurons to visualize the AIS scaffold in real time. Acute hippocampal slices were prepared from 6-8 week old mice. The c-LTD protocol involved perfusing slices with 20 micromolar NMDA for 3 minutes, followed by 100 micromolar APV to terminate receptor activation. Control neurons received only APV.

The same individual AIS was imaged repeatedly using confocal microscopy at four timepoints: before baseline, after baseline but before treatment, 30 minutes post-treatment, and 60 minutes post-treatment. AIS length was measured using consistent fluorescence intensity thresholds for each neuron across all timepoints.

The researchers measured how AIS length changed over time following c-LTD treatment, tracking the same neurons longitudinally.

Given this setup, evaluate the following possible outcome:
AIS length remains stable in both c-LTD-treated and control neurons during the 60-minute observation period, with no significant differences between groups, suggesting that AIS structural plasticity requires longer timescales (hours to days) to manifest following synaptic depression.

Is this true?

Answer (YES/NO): NO